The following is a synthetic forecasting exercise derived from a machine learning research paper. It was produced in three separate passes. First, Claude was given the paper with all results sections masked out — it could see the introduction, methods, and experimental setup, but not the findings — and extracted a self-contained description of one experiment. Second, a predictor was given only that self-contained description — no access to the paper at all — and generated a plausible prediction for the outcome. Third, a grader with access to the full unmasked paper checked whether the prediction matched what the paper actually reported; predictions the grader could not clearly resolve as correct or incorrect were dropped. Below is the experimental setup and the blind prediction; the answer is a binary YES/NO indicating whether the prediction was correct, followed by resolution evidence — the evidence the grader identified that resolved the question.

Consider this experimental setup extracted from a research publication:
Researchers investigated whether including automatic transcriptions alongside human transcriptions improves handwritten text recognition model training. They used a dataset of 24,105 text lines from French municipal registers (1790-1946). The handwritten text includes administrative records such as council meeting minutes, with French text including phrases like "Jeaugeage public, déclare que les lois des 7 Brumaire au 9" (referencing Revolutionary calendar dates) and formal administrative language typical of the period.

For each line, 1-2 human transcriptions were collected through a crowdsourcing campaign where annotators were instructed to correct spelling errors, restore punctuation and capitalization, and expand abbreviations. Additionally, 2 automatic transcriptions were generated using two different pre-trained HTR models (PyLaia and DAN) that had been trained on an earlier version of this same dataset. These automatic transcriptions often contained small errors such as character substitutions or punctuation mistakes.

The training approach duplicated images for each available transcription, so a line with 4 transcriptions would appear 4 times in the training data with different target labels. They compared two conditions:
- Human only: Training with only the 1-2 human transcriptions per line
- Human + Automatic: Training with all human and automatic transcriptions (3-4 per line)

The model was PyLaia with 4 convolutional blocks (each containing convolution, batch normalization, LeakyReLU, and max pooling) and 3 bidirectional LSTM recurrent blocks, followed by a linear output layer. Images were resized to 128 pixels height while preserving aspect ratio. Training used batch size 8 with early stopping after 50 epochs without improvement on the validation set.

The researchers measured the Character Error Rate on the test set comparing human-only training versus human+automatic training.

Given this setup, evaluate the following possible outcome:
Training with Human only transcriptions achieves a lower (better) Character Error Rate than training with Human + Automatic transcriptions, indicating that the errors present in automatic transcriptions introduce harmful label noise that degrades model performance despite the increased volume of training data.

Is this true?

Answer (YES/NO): NO